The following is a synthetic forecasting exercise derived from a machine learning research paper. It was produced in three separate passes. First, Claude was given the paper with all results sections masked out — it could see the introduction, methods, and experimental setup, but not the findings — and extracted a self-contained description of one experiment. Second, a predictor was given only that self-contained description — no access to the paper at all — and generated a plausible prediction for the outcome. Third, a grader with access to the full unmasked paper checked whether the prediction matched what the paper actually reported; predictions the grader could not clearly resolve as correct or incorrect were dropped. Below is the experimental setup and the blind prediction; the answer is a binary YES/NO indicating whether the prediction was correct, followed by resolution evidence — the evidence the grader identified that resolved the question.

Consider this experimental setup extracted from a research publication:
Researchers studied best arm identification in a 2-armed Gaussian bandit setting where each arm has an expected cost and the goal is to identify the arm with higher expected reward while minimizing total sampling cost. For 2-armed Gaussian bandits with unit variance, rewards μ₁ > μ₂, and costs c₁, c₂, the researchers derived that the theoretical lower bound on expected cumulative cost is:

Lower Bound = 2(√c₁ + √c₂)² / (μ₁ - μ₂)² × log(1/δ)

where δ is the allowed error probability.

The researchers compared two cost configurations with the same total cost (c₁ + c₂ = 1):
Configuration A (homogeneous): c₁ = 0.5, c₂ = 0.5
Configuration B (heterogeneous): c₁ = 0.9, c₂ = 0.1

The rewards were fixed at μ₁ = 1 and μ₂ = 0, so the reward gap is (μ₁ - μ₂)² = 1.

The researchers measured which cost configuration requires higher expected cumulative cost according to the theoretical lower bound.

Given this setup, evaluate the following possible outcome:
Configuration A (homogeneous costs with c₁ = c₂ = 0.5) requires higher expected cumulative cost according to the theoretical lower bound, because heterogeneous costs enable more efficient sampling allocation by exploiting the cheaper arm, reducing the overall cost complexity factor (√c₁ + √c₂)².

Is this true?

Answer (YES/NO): YES